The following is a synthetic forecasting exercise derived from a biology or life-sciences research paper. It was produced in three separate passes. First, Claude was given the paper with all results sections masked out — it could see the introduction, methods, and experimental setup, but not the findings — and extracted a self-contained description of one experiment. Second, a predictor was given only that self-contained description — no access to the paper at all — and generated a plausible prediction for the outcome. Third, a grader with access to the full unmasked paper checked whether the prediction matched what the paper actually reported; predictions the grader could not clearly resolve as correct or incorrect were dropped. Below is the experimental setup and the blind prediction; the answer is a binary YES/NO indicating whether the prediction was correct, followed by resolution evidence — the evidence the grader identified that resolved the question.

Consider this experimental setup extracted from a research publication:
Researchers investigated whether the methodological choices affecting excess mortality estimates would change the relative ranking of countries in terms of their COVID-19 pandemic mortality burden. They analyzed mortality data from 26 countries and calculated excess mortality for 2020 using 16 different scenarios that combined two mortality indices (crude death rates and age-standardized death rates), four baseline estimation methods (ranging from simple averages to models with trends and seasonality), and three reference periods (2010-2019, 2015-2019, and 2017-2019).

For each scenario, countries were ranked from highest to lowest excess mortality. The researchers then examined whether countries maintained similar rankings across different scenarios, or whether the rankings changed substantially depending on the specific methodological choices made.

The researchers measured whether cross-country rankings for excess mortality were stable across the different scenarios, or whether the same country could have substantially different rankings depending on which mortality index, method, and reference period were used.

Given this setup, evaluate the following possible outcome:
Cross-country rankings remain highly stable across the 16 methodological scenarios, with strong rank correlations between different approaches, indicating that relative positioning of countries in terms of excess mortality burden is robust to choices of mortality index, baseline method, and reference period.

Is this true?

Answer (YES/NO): NO